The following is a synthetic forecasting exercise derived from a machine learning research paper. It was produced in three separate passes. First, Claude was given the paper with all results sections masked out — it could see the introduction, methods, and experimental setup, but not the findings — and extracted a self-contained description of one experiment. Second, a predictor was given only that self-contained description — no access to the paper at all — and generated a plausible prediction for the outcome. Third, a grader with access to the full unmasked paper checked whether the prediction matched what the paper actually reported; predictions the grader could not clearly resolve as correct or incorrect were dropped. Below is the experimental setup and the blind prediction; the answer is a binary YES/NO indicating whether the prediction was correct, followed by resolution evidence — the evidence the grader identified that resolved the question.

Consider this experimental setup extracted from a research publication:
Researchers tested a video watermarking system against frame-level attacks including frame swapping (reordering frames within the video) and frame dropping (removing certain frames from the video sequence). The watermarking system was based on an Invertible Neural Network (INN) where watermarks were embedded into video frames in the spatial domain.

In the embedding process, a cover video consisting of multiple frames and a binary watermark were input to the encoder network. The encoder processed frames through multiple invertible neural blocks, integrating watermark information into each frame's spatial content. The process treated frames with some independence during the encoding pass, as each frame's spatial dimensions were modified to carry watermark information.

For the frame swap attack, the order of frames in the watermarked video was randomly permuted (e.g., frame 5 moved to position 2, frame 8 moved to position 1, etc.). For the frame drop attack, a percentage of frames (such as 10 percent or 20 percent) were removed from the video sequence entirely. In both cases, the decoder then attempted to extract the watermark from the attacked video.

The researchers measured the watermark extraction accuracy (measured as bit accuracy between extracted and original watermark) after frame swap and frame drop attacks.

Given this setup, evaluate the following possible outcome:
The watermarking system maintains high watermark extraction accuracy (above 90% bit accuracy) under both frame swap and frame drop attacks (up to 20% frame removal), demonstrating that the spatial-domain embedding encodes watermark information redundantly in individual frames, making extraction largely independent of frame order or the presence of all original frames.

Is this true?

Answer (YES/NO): YES